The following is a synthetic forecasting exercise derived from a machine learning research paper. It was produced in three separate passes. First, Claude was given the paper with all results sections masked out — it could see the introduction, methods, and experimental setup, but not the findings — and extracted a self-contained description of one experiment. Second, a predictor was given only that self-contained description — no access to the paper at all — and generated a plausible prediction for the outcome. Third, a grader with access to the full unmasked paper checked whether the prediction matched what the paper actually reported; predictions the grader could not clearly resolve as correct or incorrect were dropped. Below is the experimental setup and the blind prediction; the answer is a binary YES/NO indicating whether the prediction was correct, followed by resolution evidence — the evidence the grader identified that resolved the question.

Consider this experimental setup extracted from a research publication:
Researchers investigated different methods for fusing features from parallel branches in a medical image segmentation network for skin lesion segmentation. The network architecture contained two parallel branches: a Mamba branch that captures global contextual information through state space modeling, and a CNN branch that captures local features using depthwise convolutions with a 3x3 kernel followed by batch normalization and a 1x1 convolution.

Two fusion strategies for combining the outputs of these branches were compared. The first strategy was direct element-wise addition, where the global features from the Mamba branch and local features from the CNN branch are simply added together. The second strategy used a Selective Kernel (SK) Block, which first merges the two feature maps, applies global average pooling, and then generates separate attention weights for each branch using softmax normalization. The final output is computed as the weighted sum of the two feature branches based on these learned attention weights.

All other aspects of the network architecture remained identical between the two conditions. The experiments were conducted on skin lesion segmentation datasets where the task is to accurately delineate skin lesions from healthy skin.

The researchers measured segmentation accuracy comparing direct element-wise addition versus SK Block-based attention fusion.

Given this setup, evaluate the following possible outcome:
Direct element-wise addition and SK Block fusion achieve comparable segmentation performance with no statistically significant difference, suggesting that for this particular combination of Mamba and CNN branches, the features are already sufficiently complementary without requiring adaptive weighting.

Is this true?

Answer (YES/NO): NO